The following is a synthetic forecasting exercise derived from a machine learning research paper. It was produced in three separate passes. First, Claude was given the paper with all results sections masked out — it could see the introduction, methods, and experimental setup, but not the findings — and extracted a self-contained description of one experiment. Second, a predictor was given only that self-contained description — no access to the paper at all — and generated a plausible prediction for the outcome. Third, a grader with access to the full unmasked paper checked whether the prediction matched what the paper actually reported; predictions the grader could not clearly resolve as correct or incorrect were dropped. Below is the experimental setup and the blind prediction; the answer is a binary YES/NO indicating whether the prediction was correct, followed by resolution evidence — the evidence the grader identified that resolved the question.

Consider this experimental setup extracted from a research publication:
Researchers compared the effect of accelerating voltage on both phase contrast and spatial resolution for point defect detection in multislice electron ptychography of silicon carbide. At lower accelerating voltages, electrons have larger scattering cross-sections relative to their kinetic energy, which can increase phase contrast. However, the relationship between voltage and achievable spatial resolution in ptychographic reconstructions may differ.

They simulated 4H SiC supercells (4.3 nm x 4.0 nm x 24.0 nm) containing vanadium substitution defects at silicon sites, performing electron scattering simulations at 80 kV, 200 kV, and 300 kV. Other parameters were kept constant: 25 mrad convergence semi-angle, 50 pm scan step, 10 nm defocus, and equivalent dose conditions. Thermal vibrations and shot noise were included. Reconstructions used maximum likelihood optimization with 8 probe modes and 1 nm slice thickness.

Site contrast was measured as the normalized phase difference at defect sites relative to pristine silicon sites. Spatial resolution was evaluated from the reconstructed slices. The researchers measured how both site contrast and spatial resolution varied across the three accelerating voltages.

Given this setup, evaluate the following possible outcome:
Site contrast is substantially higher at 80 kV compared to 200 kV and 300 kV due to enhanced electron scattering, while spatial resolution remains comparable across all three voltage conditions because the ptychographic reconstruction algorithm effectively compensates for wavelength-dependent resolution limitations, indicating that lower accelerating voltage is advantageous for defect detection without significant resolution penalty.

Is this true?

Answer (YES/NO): NO